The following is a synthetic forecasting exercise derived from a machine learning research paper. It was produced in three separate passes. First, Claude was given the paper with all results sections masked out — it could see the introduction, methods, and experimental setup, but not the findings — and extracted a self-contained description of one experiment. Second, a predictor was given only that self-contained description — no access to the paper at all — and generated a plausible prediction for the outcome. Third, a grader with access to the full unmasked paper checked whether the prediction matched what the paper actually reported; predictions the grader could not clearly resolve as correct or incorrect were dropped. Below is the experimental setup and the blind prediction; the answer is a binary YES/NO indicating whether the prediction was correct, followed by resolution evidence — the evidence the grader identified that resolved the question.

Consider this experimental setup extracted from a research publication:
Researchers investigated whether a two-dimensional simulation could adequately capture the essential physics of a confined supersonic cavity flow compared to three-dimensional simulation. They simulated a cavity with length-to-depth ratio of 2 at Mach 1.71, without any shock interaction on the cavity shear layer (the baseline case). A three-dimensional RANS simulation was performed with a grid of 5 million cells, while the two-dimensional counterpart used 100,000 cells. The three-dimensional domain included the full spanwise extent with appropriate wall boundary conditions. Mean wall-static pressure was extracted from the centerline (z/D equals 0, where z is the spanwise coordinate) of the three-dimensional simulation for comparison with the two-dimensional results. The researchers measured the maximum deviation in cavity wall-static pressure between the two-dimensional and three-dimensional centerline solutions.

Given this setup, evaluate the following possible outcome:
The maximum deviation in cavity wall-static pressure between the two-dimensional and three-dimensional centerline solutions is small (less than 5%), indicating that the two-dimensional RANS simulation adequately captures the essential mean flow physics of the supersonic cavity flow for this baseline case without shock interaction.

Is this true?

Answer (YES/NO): NO